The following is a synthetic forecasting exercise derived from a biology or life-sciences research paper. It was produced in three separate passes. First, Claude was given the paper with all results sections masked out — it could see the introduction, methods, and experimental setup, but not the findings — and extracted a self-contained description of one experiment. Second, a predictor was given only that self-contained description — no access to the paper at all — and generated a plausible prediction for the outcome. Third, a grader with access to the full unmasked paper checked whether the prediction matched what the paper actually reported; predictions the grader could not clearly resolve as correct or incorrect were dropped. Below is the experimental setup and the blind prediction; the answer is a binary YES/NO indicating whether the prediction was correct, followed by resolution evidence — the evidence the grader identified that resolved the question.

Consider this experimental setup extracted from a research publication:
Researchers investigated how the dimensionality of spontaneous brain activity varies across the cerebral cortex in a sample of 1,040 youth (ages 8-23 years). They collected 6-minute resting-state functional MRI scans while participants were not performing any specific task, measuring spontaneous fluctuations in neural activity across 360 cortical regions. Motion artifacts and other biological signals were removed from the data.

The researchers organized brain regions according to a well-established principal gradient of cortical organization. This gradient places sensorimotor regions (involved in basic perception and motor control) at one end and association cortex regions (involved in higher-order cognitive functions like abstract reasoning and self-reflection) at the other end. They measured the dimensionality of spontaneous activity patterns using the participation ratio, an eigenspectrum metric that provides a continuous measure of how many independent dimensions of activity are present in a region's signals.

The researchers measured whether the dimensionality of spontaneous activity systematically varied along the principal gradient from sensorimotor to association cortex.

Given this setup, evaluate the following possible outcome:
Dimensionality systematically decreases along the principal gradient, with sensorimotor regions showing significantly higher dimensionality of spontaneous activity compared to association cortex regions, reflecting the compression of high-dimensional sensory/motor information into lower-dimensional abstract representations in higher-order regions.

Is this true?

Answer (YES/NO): NO